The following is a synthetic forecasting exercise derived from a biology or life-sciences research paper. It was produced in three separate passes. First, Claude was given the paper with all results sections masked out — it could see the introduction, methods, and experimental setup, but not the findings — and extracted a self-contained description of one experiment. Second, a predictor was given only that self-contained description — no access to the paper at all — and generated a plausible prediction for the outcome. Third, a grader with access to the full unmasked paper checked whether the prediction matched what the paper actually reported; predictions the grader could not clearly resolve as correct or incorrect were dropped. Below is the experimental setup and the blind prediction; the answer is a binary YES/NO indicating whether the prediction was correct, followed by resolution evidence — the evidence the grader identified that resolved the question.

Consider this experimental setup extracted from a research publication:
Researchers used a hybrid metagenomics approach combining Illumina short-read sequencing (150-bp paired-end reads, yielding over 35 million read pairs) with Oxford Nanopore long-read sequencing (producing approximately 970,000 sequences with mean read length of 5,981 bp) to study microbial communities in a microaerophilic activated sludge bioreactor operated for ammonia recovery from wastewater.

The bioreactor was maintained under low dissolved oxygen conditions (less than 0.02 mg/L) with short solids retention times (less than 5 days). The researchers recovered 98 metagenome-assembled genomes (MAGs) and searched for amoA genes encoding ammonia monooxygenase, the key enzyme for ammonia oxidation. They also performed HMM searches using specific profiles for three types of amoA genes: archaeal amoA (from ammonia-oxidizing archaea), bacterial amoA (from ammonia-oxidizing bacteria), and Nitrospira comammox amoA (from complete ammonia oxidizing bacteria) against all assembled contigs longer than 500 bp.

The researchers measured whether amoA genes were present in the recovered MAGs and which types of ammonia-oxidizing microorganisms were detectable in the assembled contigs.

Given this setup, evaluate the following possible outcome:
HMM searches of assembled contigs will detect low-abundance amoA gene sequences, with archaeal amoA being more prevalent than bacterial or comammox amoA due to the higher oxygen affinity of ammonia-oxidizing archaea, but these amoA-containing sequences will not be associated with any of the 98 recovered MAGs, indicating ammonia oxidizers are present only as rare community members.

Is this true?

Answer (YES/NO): NO